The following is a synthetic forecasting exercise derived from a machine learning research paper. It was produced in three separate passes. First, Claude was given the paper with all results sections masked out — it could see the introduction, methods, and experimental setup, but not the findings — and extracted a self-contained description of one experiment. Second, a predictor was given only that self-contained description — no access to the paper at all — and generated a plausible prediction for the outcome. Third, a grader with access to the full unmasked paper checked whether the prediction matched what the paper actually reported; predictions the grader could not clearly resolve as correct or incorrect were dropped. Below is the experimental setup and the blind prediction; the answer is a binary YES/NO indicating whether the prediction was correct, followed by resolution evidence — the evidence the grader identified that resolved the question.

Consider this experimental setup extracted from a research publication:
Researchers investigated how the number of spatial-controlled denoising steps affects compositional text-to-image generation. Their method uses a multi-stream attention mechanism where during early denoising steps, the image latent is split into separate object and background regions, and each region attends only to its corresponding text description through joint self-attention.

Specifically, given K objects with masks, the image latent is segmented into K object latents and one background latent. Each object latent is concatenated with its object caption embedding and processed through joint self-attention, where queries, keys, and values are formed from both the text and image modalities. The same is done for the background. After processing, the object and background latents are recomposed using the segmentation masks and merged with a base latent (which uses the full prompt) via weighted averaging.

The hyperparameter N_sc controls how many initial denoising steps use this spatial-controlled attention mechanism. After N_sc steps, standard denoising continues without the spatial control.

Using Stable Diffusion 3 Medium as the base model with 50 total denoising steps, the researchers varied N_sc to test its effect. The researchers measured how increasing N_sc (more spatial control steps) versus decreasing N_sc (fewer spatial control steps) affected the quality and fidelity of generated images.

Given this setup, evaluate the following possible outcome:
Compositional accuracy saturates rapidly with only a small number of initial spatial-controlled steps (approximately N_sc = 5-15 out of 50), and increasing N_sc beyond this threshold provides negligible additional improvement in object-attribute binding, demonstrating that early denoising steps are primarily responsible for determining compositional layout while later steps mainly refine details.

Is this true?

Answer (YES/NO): NO